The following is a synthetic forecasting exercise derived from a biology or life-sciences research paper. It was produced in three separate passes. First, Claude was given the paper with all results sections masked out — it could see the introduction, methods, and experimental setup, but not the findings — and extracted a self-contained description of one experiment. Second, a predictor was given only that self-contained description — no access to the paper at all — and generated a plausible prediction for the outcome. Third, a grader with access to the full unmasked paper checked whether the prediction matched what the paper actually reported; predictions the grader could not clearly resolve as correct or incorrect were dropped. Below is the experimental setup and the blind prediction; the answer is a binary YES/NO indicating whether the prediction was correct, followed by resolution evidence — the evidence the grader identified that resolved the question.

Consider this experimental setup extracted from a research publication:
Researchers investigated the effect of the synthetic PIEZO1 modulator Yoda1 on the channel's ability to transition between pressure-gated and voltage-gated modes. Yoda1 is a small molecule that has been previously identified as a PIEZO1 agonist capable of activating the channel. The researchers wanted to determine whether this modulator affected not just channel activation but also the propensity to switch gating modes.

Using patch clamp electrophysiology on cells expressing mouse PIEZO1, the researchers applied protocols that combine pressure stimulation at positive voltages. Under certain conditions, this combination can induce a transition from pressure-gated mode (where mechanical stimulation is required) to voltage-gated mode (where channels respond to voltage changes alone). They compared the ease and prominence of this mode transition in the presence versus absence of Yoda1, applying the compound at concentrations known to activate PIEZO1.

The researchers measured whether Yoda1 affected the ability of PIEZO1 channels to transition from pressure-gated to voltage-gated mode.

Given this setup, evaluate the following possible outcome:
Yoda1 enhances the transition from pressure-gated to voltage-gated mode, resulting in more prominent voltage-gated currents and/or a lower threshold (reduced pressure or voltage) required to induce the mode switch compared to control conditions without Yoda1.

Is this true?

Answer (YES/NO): YES